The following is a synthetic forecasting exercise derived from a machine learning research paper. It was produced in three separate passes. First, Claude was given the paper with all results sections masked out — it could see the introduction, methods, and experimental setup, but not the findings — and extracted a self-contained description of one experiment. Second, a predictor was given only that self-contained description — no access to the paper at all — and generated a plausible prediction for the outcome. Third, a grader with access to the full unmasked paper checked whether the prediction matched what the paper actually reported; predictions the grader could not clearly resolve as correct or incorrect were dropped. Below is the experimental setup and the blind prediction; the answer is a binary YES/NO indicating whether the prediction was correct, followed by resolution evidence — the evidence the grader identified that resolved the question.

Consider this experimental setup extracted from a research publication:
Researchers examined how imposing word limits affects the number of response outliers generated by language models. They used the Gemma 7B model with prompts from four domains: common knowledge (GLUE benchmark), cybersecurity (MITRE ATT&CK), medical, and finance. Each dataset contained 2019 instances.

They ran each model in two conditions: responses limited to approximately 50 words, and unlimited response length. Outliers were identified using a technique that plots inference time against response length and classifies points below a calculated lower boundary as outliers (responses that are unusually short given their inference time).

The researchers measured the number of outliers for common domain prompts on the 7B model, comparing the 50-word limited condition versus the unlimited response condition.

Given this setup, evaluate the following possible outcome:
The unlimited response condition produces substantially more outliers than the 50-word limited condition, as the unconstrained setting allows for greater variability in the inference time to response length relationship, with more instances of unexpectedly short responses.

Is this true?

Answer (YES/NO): YES